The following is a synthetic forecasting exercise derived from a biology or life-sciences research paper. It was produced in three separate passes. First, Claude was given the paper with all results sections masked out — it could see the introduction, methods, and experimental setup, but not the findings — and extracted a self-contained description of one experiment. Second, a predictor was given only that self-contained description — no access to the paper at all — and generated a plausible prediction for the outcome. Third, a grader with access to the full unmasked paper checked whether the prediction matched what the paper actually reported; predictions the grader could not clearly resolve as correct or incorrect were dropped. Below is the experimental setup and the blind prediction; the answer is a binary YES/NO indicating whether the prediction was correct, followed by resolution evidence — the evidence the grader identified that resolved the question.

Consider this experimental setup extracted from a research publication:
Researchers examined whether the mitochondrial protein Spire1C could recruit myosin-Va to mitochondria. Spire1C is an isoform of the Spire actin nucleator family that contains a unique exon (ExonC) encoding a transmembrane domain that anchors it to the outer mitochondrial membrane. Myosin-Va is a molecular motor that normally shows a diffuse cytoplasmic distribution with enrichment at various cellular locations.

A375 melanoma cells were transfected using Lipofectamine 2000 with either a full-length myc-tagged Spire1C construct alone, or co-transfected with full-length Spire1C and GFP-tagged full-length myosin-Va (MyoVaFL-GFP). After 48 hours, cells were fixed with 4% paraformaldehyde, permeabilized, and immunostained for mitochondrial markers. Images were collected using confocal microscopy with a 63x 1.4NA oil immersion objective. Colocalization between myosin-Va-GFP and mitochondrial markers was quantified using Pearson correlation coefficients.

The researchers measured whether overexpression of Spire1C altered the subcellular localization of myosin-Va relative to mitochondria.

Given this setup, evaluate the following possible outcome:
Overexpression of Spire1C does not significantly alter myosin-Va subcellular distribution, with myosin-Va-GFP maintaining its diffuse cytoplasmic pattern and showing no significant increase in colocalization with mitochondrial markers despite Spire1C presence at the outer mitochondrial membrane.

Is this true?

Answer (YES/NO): NO